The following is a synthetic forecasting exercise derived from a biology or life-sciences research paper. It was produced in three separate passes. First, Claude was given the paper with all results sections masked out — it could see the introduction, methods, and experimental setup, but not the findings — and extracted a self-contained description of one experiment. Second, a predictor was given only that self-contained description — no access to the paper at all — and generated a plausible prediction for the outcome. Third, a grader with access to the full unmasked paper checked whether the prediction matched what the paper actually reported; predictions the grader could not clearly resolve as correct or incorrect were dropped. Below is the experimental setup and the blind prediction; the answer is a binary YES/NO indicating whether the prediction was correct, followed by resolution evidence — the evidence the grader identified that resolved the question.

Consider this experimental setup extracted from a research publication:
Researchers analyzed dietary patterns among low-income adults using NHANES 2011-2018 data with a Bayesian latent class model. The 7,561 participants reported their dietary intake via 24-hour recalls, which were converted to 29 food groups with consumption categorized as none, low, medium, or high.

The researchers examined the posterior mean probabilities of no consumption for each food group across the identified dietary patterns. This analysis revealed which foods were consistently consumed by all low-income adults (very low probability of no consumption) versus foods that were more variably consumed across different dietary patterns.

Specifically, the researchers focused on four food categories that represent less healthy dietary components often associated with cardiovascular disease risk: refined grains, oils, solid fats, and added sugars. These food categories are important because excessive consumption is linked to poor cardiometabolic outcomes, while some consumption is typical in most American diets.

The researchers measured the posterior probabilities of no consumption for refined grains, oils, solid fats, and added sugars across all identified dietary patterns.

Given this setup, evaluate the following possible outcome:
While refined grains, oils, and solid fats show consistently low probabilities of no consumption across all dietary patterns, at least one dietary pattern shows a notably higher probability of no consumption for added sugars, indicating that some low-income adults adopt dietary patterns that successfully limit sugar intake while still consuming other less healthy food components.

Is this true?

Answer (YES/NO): NO